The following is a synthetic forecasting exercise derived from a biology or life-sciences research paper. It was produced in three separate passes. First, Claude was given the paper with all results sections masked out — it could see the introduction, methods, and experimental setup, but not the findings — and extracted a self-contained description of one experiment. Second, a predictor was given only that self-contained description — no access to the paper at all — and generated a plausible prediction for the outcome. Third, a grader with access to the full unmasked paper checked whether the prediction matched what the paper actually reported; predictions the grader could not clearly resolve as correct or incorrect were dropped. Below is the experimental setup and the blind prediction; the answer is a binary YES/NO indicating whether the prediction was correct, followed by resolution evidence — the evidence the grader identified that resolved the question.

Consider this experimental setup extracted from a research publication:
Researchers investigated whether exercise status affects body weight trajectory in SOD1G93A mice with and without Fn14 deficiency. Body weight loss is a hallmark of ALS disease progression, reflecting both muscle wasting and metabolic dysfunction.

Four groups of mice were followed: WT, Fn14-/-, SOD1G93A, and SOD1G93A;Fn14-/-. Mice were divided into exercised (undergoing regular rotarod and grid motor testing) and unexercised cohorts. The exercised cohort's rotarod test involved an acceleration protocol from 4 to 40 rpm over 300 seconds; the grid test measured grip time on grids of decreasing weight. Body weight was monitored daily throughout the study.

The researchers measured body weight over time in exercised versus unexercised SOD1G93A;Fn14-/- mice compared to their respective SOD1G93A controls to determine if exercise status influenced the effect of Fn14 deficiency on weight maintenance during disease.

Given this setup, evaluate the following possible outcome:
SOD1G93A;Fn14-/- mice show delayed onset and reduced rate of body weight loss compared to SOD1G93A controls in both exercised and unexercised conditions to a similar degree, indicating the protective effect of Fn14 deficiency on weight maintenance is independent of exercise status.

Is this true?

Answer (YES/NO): NO